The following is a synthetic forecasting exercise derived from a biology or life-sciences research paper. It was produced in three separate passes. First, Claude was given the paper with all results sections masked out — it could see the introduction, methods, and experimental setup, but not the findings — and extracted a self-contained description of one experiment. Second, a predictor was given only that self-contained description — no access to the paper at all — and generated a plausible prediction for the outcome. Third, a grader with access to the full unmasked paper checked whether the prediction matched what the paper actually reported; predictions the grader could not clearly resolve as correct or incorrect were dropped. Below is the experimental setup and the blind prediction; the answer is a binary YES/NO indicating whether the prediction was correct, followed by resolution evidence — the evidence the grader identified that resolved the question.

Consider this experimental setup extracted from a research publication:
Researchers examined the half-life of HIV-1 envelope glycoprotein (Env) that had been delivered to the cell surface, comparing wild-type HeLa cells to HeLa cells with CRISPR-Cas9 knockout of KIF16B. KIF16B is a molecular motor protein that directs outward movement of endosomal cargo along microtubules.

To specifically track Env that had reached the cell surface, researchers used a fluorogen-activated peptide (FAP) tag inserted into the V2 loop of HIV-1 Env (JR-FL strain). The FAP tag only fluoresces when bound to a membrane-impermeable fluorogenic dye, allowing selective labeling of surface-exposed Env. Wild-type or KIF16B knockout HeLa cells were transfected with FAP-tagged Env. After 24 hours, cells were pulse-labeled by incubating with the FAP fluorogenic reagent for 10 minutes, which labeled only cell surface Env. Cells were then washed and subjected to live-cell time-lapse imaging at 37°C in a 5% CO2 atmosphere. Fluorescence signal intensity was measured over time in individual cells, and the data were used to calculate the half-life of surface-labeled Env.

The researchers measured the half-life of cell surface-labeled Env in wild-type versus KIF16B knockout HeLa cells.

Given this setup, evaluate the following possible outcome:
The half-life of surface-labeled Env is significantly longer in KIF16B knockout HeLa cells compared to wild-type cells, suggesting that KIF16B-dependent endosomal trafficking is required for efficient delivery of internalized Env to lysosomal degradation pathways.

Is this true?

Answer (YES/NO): NO